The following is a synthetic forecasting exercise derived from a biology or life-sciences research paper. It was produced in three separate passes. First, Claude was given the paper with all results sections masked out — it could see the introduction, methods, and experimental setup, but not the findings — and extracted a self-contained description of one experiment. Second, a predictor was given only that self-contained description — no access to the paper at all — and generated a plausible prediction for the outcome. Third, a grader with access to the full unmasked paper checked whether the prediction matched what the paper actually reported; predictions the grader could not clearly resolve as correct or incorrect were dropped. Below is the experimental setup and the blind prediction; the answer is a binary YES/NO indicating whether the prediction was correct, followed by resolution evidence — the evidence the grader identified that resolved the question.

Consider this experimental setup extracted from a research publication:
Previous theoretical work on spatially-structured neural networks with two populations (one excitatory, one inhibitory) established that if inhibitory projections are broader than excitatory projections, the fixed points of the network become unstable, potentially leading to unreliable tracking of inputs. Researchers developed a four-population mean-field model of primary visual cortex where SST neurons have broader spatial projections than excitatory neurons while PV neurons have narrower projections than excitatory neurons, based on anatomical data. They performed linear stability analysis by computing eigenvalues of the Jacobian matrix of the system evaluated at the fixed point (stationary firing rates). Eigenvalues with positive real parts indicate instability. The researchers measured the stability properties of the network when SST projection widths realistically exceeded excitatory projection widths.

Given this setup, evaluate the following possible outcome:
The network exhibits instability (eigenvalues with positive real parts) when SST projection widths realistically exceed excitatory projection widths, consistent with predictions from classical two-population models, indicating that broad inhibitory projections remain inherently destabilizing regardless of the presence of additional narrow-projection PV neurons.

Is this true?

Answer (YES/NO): NO